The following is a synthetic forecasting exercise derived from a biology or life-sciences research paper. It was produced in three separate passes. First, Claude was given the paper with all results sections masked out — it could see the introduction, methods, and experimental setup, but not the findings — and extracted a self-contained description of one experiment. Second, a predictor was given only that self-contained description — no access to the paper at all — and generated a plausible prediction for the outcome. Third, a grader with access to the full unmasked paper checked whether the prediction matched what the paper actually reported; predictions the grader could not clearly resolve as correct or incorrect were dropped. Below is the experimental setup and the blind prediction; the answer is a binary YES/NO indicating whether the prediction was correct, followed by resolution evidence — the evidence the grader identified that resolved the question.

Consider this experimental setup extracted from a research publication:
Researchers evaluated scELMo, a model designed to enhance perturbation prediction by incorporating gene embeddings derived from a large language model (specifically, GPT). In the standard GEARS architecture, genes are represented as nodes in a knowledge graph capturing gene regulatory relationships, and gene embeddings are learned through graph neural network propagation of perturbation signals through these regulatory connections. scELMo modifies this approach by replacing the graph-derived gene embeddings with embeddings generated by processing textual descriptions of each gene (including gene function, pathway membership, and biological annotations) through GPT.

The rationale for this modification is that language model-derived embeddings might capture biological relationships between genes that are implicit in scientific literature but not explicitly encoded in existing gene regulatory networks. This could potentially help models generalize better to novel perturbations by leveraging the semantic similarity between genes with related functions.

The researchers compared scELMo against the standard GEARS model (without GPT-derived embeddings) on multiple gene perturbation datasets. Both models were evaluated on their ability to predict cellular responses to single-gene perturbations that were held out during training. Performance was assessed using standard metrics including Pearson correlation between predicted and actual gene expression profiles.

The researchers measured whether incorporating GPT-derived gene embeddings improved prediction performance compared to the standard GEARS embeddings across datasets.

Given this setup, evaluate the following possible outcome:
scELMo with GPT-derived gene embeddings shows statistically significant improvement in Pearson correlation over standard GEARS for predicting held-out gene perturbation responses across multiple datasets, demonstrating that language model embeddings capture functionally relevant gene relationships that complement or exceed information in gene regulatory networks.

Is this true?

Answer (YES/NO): NO